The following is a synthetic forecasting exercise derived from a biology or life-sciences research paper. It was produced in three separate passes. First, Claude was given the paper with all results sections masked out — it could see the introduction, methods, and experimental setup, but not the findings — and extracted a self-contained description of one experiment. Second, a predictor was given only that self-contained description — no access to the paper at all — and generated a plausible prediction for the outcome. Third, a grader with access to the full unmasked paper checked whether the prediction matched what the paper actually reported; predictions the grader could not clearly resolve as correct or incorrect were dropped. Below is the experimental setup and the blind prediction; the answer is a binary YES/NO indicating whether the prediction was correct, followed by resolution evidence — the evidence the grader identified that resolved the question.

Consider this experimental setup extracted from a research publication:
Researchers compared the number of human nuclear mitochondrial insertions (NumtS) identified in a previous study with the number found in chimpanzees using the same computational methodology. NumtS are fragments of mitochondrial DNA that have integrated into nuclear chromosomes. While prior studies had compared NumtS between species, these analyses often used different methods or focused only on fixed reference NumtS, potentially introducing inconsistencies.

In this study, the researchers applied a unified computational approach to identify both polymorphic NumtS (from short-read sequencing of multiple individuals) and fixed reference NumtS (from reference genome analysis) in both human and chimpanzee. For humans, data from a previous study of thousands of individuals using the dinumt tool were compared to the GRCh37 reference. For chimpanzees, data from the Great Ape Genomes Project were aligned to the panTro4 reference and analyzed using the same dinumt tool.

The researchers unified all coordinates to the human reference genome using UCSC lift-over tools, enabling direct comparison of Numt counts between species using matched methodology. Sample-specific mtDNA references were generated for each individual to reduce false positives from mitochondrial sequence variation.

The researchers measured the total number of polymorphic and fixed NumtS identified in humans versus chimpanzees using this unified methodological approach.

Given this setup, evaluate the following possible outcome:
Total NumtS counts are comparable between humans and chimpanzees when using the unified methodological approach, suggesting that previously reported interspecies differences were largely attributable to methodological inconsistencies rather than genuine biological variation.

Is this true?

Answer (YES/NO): NO